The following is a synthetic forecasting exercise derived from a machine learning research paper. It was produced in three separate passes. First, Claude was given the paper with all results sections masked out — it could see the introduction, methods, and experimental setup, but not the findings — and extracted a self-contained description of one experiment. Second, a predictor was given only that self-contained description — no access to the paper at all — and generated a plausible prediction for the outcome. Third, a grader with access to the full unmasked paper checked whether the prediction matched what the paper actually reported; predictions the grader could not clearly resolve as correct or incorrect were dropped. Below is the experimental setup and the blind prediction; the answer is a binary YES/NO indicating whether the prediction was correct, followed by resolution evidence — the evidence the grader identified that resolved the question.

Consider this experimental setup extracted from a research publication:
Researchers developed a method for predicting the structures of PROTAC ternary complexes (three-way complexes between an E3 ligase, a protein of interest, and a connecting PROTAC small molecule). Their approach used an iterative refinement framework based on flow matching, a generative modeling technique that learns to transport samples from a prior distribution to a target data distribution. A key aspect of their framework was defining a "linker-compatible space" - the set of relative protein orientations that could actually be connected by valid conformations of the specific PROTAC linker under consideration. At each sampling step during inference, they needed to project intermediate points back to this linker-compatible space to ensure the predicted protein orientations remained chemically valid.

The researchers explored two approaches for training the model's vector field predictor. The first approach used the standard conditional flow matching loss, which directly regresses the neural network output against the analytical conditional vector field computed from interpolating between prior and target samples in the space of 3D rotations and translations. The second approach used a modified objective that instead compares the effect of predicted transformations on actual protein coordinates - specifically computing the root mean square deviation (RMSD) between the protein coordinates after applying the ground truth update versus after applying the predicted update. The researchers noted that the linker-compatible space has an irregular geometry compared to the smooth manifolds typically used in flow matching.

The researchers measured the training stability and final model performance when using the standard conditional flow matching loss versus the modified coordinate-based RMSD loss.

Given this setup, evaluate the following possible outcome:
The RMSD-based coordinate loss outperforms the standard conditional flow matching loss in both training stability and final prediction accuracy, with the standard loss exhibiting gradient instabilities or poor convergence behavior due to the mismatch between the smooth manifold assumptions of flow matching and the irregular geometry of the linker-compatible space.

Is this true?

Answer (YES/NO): YES